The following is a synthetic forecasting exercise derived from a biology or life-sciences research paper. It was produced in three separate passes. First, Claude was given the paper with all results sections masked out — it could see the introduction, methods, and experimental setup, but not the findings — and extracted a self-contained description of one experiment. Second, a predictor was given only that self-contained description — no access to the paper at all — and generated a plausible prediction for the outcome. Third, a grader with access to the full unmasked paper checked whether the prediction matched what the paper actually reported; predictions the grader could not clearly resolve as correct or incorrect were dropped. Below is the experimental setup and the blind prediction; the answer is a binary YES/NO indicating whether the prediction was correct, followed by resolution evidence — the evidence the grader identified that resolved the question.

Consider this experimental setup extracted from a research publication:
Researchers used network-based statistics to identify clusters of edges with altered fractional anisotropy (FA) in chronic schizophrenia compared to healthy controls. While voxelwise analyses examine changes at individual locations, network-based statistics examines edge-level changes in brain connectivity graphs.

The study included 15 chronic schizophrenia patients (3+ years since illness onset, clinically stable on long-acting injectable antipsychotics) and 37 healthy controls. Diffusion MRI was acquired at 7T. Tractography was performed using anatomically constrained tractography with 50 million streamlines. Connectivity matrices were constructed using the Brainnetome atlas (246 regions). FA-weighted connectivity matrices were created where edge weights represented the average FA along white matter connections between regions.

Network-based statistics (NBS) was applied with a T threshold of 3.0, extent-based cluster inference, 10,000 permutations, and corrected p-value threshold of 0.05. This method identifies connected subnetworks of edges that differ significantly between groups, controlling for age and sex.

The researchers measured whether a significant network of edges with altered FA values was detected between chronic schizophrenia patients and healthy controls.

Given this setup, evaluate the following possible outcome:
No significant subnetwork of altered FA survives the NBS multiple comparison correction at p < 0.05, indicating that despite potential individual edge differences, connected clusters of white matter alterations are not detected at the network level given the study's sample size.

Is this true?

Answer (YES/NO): NO